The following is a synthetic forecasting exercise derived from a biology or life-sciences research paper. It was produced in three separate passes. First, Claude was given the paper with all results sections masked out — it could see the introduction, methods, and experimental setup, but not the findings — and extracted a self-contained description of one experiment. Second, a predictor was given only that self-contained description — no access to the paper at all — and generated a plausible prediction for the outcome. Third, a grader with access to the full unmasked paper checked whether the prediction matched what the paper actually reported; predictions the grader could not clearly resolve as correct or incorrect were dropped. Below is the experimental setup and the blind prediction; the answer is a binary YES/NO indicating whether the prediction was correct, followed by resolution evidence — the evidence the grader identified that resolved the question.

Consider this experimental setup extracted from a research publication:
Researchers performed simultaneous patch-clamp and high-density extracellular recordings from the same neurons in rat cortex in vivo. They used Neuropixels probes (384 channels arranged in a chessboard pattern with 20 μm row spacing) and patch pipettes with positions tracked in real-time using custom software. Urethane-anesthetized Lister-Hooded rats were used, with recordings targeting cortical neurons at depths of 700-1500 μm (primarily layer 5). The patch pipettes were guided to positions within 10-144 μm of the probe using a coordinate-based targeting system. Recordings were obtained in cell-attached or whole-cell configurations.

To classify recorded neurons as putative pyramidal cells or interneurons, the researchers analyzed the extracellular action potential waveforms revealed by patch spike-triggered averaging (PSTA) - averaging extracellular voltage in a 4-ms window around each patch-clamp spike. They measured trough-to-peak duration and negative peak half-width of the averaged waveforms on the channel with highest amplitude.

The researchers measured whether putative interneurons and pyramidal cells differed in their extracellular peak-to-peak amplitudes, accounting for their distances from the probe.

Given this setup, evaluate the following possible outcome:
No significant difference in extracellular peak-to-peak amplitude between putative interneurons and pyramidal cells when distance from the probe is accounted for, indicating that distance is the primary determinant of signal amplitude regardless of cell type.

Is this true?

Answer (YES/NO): NO